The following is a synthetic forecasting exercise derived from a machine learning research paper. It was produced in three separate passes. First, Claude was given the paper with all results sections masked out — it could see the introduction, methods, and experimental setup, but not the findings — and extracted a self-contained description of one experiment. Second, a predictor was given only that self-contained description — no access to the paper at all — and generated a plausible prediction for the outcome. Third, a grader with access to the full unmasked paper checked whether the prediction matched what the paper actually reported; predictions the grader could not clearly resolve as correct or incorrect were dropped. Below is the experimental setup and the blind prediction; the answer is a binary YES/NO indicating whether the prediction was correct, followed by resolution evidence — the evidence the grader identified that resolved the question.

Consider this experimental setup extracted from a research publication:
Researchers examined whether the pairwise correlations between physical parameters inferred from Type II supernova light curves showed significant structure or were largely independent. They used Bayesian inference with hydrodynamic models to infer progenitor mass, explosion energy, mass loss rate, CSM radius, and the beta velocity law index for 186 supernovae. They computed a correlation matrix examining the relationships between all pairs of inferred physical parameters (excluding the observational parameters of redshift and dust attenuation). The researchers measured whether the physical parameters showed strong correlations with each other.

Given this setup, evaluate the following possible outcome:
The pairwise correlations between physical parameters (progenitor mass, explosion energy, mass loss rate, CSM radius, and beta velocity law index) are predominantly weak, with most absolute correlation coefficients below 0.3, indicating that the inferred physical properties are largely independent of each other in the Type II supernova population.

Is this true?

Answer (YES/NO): YES